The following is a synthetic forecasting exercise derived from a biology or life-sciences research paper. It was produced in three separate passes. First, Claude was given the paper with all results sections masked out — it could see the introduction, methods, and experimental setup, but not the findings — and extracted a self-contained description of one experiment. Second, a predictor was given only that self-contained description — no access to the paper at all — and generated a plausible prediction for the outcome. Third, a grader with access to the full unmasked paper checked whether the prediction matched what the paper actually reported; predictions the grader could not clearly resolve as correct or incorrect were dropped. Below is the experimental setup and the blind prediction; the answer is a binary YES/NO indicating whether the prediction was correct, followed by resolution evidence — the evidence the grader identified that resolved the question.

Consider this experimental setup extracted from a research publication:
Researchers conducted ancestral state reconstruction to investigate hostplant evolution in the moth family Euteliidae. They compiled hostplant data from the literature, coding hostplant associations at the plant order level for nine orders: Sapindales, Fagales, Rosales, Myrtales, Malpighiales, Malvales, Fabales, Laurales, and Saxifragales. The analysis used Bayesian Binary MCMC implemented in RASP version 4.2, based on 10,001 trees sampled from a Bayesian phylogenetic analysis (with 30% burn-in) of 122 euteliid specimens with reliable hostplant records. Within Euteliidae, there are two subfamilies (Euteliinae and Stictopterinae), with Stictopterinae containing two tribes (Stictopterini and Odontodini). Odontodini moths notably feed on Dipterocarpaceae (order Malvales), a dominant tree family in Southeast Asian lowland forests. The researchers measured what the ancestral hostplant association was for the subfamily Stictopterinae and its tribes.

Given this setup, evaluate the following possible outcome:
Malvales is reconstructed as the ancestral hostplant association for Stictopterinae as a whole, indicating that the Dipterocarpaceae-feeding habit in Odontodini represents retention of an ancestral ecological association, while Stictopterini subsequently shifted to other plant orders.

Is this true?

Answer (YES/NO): NO